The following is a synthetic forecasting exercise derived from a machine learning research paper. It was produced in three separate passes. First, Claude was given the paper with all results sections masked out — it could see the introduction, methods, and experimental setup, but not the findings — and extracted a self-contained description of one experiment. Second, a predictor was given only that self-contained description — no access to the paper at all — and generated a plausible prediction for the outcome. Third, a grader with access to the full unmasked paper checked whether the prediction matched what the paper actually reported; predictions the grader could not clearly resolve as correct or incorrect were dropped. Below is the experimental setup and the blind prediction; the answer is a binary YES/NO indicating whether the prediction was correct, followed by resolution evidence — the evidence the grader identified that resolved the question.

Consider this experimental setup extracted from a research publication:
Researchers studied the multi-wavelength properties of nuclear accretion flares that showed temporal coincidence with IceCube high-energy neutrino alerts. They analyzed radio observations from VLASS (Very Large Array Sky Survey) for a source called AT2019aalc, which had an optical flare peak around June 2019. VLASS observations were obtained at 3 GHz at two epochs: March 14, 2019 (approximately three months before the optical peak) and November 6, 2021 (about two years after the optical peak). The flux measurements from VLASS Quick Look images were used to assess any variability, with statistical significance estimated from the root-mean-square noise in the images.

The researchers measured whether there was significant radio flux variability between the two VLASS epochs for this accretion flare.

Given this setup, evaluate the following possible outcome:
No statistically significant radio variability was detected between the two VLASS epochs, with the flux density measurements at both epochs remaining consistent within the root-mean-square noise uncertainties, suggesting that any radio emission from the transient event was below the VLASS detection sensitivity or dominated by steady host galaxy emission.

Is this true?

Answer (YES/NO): NO